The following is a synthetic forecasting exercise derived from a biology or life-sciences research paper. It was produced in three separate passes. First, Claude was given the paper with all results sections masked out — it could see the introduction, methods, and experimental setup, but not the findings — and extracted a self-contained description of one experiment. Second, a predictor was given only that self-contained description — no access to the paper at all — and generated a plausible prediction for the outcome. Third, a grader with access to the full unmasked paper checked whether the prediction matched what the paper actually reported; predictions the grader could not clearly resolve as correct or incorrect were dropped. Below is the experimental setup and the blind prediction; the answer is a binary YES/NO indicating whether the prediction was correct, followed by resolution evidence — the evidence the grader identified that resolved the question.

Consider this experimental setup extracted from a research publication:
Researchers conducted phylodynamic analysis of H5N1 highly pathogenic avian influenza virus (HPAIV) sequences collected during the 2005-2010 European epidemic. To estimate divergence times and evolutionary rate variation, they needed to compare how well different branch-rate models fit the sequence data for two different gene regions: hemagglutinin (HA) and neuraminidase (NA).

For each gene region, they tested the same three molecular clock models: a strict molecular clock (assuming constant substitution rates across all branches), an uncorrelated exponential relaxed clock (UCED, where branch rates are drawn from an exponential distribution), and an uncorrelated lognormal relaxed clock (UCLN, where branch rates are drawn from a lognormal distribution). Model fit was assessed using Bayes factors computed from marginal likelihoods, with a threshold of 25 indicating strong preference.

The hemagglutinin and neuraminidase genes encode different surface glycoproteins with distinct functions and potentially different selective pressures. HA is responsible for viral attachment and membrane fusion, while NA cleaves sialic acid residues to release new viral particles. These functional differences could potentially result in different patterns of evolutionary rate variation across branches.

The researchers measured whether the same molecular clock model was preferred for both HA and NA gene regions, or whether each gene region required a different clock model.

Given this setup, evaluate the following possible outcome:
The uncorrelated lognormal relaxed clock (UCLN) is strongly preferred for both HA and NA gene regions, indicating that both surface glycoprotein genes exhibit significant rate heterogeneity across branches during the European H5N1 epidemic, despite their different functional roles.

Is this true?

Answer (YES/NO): NO